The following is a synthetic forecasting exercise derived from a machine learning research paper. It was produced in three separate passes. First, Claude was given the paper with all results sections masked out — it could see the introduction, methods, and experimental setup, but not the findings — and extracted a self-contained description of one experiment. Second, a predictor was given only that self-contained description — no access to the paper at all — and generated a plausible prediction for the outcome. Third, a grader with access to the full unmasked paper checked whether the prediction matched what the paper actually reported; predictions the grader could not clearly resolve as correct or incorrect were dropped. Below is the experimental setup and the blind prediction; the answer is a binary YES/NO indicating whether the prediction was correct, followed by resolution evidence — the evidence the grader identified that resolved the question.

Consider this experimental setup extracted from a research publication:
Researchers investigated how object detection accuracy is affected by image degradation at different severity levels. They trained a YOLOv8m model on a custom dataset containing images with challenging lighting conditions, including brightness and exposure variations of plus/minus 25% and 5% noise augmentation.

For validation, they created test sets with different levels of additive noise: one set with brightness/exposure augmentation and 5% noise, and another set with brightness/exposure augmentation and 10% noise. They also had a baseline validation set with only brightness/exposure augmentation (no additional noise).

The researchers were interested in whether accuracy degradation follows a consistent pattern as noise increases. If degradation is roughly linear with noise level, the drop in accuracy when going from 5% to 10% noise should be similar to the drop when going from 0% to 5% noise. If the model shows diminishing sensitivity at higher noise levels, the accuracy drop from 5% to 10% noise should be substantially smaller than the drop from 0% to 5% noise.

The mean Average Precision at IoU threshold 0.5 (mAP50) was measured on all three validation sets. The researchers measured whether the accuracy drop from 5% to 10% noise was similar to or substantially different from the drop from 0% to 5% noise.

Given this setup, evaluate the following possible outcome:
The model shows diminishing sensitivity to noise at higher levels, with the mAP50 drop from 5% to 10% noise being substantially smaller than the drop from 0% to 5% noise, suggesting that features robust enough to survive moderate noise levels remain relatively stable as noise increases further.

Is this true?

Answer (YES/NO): YES